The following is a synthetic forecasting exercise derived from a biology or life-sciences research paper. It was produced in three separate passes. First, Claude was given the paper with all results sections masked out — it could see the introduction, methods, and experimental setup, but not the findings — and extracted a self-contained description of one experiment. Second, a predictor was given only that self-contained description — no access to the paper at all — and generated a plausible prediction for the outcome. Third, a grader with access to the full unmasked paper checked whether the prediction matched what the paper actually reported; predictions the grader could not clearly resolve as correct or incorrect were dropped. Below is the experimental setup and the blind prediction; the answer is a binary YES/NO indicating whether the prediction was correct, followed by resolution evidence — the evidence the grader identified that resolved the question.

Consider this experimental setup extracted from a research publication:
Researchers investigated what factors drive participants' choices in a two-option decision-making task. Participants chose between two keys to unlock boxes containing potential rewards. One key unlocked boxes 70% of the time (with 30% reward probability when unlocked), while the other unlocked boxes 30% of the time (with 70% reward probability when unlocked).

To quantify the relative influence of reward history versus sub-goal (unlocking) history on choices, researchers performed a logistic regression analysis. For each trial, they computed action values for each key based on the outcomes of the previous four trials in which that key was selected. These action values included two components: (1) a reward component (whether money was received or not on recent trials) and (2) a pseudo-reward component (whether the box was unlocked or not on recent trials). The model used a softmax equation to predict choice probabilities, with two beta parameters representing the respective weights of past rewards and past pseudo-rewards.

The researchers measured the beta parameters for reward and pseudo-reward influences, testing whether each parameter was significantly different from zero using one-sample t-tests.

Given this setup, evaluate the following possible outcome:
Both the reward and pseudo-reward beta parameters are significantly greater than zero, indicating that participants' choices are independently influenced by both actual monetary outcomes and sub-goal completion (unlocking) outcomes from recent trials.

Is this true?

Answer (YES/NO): YES